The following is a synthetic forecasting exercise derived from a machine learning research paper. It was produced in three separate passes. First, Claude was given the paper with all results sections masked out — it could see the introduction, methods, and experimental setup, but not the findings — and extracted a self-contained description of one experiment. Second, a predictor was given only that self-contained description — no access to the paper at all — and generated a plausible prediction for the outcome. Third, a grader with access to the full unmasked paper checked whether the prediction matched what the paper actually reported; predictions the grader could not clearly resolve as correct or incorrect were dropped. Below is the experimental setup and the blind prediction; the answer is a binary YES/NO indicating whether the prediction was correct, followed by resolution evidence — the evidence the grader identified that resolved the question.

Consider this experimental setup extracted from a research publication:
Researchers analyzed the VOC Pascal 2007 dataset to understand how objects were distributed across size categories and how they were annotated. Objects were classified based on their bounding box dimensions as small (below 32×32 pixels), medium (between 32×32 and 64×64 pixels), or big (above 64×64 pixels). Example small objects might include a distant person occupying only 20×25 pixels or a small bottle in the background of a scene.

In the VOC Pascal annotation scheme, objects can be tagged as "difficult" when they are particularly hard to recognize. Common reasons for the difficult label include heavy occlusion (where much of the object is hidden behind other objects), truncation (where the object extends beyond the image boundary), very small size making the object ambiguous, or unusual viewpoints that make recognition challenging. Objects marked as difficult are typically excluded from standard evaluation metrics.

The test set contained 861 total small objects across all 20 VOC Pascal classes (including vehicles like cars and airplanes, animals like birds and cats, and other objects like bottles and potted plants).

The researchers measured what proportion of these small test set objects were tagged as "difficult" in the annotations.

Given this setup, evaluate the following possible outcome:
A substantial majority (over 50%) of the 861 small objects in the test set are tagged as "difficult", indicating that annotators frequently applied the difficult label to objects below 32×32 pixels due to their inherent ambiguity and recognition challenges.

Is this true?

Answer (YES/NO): YES